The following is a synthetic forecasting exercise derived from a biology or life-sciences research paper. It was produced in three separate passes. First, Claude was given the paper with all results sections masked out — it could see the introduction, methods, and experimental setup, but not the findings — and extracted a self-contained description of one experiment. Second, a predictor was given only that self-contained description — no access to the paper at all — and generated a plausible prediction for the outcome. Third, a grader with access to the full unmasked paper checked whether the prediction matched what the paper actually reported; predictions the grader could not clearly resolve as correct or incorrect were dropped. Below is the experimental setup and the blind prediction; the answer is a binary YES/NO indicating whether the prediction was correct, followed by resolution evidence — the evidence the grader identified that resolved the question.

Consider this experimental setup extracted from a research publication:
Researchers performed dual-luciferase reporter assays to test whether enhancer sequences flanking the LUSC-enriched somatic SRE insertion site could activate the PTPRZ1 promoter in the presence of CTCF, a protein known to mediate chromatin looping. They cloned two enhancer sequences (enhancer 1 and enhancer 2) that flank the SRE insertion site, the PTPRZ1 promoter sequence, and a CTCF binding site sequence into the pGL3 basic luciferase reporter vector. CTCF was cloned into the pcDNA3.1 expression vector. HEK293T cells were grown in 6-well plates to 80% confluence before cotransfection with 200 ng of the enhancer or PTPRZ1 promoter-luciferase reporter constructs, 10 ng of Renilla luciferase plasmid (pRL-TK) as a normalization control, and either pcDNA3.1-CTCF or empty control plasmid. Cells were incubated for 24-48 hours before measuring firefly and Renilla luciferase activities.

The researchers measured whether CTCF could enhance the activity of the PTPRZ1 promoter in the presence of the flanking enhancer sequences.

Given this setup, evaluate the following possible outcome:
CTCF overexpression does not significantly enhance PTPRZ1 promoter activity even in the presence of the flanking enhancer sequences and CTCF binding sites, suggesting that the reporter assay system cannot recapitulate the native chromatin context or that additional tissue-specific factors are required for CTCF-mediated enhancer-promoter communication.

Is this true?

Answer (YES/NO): NO